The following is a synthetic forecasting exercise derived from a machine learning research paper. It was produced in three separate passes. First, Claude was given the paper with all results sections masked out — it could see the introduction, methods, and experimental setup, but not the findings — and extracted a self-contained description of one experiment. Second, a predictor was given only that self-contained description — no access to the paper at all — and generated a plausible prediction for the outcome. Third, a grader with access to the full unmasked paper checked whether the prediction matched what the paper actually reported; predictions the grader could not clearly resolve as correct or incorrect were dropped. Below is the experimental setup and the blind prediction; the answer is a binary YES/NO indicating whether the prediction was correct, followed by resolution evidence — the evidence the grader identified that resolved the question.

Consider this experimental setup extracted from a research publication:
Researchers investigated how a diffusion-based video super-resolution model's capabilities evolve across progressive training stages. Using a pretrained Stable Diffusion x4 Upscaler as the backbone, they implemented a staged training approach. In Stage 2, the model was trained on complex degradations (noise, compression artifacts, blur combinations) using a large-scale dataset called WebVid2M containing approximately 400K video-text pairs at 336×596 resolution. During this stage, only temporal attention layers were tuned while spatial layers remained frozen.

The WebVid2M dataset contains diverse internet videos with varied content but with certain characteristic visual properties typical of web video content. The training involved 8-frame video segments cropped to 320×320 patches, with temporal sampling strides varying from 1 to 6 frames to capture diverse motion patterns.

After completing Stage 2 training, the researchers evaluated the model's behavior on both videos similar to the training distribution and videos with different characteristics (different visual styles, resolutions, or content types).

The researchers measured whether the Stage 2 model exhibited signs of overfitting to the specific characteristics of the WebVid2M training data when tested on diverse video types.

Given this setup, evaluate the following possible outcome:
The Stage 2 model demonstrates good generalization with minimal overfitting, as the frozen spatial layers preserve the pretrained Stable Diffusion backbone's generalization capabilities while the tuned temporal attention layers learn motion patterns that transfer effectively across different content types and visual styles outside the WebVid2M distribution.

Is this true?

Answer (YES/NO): NO